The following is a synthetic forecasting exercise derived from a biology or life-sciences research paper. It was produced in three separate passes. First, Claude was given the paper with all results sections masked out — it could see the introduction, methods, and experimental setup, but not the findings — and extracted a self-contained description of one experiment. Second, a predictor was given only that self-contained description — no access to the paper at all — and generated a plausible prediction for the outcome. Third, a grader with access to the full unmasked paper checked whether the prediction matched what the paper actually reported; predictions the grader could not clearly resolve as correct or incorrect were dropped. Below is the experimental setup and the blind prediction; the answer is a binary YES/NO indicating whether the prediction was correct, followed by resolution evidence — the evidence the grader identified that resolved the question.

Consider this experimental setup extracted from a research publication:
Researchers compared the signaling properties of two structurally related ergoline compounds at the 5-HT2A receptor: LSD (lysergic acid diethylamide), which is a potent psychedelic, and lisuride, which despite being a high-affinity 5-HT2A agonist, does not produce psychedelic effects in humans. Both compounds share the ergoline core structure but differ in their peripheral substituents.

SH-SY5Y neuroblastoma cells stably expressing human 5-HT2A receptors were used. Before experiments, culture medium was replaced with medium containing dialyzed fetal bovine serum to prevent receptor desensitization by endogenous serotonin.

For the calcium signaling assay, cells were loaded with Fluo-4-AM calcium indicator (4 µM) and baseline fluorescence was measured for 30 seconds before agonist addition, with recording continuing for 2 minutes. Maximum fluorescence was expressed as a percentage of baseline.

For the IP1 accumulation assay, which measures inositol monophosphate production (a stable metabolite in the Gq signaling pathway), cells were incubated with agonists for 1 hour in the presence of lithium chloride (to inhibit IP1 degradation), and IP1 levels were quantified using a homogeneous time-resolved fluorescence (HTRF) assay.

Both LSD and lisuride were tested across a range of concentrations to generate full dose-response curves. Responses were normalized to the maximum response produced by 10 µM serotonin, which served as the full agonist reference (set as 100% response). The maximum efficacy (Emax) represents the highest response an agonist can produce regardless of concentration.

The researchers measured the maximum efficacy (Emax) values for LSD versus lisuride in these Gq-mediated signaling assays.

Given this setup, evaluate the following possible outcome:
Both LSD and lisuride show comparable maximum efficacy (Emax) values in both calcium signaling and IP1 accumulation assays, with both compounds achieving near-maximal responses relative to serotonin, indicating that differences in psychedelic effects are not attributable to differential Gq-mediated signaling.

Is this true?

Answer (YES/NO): NO